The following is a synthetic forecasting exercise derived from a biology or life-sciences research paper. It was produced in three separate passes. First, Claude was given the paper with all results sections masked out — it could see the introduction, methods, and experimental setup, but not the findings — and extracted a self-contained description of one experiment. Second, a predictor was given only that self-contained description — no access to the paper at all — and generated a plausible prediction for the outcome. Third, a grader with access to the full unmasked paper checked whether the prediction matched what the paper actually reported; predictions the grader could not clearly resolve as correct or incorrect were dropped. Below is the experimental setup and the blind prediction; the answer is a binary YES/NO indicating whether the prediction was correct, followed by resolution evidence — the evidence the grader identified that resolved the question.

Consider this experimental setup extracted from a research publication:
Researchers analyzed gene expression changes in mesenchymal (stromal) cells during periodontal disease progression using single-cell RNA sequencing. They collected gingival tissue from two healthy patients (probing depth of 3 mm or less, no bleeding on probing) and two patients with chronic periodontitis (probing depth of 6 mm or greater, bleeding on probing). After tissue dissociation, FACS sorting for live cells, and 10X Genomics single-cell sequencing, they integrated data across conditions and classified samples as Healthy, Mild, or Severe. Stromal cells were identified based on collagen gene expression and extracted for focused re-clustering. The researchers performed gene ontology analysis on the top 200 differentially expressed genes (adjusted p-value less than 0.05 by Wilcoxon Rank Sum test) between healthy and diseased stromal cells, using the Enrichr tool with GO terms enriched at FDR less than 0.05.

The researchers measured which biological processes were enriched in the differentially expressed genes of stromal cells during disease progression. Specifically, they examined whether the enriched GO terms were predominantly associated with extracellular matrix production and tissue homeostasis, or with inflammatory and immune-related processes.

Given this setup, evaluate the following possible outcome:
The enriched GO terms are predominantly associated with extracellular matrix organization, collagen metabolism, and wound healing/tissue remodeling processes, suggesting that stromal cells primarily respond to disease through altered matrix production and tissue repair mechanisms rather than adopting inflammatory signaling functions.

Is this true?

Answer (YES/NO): NO